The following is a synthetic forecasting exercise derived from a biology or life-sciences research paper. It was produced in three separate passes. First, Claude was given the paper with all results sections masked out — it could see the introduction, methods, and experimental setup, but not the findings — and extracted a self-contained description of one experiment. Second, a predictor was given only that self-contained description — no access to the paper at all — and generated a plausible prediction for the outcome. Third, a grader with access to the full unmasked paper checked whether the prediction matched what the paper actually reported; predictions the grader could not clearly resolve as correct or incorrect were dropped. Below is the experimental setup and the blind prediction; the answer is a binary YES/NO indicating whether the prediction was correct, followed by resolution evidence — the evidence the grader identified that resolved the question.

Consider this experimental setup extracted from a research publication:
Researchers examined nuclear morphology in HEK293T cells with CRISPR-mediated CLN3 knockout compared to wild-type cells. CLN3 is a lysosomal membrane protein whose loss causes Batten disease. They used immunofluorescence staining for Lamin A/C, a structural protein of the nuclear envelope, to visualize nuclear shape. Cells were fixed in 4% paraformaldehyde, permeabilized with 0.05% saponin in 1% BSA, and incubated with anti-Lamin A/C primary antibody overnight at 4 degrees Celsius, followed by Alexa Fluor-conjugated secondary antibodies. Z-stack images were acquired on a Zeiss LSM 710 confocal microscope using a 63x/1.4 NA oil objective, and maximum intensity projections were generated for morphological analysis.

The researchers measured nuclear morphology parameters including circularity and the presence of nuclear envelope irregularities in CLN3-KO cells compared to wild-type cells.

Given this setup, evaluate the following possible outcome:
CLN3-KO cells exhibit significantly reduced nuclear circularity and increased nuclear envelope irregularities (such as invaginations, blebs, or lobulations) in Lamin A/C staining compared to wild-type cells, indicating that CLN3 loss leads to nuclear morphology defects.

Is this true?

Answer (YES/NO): YES